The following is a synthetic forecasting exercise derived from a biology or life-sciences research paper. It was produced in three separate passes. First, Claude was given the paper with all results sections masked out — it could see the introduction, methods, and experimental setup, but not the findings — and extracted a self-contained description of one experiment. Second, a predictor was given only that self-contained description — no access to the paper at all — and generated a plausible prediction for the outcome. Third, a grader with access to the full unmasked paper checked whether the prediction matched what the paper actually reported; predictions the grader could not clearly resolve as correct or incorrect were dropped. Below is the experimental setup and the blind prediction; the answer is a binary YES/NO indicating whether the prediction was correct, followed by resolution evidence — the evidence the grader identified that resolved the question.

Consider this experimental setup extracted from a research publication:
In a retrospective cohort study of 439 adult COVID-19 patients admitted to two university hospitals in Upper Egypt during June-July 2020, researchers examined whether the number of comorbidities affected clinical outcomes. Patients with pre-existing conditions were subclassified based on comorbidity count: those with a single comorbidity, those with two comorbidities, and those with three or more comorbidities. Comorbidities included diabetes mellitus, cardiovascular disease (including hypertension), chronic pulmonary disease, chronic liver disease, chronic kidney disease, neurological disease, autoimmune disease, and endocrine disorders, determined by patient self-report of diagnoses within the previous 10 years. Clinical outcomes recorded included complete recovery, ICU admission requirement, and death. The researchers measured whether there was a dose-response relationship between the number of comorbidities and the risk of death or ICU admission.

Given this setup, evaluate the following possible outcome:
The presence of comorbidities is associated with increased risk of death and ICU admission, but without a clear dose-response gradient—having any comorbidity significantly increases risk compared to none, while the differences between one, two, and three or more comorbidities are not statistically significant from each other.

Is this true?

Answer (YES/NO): YES